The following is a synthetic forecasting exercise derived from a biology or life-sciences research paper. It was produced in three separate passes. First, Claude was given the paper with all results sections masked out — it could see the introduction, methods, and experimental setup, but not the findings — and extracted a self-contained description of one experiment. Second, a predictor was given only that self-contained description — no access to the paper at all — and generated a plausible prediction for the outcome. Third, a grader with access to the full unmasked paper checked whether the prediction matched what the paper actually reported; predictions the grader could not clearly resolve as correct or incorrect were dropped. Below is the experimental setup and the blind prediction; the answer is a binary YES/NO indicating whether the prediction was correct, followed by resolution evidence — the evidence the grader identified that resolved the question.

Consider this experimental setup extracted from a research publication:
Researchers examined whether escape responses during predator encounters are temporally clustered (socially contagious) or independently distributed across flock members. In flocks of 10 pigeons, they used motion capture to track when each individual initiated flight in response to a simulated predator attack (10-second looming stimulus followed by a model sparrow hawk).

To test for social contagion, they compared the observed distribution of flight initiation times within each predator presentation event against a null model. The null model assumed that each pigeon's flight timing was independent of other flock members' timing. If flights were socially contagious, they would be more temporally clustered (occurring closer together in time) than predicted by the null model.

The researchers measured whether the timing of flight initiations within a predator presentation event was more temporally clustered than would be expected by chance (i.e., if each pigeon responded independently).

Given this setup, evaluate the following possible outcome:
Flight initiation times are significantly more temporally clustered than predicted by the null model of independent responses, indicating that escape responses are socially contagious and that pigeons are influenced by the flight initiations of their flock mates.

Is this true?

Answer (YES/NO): YES